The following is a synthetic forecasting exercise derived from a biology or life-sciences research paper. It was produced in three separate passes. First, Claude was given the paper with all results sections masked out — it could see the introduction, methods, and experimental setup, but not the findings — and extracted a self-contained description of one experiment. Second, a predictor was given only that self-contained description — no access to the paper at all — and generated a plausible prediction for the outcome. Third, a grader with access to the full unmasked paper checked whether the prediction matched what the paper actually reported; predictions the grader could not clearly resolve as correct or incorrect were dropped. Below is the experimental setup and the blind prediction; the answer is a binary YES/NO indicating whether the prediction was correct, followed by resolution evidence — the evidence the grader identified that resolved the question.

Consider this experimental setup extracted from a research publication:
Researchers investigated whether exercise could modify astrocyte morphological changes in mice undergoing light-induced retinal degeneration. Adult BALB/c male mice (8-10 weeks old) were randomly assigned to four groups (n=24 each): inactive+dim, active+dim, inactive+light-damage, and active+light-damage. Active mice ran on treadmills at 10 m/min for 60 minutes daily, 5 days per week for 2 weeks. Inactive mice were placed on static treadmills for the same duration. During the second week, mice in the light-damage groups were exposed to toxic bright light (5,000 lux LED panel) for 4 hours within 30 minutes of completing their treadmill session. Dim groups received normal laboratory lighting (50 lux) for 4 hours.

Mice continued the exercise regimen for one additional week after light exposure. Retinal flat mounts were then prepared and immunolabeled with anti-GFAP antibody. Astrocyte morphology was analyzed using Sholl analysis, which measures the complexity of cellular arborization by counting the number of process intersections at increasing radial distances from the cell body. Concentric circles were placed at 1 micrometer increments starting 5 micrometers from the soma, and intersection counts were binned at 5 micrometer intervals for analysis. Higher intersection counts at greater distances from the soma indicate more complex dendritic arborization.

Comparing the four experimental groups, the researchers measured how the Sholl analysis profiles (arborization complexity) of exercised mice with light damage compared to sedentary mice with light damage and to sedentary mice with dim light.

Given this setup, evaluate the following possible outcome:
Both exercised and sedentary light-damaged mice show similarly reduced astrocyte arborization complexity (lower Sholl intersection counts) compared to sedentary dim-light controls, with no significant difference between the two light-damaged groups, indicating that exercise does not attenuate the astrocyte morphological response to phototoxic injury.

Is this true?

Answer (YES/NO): NO